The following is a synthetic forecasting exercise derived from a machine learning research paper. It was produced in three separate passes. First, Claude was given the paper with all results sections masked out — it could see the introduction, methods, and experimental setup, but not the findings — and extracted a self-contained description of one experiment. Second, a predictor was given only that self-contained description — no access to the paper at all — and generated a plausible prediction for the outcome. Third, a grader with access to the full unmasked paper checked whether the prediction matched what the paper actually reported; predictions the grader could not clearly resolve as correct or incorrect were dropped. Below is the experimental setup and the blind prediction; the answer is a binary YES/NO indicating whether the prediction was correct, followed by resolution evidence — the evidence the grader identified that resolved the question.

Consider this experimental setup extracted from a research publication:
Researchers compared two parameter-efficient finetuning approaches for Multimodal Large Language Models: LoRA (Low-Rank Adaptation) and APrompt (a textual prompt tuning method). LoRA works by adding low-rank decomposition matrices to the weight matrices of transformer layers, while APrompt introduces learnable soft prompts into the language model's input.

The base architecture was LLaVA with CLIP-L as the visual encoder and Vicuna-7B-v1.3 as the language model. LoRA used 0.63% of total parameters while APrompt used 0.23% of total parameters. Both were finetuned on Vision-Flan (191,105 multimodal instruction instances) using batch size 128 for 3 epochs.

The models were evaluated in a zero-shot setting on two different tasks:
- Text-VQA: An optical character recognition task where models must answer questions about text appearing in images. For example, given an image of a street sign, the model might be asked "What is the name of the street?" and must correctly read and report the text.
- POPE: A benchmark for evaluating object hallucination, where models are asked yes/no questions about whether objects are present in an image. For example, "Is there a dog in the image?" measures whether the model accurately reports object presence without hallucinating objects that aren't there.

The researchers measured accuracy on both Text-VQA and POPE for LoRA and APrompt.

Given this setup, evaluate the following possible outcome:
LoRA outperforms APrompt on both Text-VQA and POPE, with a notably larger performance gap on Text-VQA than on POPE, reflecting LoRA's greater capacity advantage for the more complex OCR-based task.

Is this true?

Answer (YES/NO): NO